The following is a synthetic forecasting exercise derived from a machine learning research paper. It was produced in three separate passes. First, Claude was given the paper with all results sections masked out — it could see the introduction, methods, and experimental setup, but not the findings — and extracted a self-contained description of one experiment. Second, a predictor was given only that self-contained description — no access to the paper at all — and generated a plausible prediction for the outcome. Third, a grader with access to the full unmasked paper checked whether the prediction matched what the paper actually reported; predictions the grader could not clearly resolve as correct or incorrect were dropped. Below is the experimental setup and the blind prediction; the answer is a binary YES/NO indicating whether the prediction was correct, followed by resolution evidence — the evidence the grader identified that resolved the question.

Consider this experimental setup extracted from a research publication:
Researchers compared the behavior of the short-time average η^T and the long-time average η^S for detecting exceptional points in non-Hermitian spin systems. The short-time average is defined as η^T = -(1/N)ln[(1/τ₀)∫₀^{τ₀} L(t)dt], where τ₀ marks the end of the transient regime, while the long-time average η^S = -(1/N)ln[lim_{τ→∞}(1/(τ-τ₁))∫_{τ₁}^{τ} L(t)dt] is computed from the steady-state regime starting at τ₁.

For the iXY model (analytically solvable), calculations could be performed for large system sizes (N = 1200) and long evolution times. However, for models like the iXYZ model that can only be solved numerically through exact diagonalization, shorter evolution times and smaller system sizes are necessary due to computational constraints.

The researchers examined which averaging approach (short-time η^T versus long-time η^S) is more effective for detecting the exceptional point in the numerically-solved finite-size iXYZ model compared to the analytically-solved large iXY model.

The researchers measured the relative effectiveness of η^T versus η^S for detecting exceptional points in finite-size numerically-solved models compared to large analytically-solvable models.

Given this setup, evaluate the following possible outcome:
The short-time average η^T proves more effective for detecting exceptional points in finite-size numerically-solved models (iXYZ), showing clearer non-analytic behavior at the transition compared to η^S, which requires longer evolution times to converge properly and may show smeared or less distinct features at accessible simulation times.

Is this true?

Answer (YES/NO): YES